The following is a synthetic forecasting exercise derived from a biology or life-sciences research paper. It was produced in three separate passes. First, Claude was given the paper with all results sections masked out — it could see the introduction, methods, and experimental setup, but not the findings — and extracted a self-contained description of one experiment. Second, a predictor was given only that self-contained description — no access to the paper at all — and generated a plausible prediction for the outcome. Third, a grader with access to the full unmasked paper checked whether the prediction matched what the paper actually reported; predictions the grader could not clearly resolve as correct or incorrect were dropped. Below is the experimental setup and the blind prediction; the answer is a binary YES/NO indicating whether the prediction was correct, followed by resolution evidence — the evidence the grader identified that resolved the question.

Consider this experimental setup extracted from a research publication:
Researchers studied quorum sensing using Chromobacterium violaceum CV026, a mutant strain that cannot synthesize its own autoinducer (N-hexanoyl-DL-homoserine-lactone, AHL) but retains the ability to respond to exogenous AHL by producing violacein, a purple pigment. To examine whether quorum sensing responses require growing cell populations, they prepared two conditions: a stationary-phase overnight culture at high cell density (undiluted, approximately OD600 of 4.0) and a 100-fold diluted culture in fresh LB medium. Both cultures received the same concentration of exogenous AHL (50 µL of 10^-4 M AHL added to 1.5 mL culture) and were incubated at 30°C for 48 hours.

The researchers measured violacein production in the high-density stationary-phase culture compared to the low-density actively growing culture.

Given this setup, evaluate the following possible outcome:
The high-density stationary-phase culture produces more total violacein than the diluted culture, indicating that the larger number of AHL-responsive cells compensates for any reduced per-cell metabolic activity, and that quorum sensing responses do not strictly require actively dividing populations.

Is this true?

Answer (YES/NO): NO